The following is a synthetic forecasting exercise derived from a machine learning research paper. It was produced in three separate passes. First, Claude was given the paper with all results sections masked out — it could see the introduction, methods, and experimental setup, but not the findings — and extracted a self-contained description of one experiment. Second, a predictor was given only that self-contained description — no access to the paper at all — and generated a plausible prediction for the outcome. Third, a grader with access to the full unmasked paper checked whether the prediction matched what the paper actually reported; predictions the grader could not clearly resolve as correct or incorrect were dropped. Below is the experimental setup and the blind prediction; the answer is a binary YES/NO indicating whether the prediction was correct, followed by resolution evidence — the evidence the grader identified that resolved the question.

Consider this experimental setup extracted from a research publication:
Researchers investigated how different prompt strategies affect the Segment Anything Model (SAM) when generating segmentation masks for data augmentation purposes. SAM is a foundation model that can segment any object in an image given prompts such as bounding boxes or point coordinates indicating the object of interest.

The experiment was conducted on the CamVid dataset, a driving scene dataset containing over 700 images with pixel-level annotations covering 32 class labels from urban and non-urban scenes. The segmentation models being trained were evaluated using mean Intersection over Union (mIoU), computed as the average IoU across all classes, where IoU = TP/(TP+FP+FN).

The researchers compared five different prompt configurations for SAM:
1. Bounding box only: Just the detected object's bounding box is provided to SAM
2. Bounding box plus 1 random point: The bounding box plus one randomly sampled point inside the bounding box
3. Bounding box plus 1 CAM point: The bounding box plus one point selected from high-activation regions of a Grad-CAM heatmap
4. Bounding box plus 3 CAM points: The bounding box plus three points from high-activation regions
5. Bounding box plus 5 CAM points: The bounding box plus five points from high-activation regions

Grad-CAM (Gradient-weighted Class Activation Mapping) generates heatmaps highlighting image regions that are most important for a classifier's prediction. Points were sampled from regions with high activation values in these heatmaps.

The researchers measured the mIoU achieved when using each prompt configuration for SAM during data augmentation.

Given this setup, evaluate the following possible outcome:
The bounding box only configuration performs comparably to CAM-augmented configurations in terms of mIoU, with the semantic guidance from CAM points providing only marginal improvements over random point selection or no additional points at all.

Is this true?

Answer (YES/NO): NO